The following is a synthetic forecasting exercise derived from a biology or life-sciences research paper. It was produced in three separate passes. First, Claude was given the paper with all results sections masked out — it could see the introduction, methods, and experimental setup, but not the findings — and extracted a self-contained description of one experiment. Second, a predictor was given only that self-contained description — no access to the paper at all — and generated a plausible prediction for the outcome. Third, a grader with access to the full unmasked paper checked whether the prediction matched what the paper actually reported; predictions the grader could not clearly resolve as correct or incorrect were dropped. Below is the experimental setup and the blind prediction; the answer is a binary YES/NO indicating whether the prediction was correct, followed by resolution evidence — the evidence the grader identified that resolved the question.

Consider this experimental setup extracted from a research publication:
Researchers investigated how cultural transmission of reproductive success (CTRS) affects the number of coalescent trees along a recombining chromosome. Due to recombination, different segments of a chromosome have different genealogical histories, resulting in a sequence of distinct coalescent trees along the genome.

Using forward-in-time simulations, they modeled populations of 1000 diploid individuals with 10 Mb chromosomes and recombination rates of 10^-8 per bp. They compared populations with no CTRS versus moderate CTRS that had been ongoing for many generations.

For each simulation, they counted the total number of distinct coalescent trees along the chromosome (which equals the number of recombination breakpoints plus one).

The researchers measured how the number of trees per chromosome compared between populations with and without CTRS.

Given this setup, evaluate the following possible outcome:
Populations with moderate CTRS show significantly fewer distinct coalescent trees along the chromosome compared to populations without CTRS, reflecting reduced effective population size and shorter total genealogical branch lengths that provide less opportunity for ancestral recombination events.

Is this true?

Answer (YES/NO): YES